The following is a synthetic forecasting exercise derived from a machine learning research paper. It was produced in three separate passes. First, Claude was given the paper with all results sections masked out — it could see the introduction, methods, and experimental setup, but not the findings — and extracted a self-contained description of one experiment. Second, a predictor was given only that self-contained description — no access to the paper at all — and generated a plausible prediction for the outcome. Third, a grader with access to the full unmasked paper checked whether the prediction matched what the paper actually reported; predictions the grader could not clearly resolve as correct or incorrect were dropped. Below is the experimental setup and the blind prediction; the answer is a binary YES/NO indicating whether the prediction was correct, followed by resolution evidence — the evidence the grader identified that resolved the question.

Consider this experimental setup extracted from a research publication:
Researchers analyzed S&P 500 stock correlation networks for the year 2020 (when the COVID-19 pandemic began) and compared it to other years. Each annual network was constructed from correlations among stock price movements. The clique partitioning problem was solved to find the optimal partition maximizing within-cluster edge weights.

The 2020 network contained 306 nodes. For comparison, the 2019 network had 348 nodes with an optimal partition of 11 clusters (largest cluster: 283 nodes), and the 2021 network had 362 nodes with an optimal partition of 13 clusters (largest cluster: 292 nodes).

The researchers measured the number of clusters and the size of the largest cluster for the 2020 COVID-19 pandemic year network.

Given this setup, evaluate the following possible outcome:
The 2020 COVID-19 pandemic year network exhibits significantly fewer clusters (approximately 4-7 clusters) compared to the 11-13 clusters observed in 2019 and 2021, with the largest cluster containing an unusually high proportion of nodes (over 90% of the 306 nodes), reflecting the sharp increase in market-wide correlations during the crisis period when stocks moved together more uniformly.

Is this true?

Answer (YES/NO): YES